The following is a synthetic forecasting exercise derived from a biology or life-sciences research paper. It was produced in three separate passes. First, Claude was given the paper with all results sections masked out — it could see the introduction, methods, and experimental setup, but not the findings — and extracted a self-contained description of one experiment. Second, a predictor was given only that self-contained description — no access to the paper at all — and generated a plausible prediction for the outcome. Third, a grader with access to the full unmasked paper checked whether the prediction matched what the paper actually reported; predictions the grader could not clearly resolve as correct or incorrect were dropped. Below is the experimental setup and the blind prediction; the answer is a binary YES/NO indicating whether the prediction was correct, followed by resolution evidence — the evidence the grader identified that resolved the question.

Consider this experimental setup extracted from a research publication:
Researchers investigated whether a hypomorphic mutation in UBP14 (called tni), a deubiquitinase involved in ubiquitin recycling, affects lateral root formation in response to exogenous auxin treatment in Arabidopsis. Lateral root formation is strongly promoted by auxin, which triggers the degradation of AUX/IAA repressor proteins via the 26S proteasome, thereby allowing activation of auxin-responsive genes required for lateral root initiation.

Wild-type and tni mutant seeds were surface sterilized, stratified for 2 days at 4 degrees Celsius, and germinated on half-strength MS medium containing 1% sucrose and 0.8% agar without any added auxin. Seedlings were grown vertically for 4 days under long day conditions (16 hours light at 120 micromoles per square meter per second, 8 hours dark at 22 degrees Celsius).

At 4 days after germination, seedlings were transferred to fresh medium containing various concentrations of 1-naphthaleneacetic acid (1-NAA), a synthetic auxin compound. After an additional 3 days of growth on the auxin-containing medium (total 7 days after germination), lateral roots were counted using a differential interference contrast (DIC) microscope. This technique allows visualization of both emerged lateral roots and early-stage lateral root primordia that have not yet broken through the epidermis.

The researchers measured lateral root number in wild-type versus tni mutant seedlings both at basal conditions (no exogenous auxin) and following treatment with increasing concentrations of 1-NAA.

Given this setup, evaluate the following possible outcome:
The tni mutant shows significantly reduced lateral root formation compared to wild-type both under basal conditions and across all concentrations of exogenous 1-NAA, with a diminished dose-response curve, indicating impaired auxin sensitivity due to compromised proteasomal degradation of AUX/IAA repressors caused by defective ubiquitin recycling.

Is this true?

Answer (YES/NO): NO